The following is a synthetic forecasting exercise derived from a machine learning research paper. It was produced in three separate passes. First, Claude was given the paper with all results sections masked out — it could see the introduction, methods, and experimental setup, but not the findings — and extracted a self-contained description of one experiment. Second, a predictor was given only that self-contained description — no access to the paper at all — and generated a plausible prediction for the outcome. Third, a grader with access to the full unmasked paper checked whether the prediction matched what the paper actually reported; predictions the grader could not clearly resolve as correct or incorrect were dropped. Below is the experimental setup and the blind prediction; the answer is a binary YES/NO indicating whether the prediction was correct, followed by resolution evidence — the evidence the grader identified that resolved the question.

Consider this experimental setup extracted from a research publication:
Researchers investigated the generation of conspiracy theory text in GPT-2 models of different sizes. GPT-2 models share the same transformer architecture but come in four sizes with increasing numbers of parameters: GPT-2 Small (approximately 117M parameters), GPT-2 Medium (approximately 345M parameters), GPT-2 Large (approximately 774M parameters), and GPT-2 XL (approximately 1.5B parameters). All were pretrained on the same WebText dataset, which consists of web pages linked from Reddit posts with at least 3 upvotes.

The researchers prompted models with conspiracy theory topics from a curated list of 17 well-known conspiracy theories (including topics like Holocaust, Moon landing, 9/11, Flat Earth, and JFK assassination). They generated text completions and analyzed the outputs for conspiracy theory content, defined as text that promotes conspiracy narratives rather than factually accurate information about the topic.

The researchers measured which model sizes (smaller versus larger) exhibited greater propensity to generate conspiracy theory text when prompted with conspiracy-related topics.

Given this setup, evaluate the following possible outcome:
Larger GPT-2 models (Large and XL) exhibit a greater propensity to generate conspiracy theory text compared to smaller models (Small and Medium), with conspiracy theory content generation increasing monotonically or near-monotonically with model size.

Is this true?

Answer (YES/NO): YES